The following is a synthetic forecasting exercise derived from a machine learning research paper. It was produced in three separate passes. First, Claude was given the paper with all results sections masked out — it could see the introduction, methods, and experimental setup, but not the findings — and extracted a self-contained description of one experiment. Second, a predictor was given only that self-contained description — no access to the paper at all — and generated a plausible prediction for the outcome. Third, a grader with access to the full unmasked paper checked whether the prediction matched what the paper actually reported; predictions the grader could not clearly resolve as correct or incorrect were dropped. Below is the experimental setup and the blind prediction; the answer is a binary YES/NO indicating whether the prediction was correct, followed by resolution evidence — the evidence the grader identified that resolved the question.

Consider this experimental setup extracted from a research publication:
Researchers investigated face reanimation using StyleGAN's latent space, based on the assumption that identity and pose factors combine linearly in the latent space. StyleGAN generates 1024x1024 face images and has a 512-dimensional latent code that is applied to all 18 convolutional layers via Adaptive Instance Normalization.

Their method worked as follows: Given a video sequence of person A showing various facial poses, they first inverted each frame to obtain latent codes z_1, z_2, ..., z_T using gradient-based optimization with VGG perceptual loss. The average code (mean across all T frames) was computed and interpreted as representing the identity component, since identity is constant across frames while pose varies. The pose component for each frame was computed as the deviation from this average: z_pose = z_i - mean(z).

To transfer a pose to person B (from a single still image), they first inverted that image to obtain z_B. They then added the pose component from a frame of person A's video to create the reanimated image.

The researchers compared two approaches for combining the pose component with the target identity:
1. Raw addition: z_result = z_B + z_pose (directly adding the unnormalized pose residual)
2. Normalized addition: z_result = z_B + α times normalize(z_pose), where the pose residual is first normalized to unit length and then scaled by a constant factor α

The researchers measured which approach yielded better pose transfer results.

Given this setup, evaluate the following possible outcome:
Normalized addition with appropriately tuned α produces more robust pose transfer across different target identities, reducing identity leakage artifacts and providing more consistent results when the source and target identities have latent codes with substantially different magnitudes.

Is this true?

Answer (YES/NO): YES